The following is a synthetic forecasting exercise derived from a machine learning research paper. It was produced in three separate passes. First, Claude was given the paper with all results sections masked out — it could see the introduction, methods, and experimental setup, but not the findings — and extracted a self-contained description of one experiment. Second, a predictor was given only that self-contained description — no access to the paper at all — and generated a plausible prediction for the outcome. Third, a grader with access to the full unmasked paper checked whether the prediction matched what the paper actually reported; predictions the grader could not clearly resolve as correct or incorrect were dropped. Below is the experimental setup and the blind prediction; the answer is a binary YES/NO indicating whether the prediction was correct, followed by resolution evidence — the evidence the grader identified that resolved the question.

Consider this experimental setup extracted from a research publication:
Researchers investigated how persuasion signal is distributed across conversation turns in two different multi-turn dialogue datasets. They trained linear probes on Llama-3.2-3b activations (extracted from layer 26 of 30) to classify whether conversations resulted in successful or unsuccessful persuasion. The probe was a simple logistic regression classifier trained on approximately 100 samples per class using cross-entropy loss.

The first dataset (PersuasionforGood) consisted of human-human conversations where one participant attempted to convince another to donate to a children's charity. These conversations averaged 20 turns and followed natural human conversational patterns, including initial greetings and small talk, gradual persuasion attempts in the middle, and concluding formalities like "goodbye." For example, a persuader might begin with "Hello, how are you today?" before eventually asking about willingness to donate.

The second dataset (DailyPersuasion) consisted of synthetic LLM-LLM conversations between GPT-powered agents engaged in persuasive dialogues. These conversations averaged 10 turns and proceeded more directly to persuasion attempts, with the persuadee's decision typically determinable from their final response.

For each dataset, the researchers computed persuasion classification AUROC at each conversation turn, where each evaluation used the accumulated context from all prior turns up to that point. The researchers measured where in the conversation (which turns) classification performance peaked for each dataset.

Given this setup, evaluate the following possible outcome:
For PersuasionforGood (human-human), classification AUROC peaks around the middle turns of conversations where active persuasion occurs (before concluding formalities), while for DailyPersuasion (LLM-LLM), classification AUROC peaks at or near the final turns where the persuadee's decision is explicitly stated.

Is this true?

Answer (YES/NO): YES